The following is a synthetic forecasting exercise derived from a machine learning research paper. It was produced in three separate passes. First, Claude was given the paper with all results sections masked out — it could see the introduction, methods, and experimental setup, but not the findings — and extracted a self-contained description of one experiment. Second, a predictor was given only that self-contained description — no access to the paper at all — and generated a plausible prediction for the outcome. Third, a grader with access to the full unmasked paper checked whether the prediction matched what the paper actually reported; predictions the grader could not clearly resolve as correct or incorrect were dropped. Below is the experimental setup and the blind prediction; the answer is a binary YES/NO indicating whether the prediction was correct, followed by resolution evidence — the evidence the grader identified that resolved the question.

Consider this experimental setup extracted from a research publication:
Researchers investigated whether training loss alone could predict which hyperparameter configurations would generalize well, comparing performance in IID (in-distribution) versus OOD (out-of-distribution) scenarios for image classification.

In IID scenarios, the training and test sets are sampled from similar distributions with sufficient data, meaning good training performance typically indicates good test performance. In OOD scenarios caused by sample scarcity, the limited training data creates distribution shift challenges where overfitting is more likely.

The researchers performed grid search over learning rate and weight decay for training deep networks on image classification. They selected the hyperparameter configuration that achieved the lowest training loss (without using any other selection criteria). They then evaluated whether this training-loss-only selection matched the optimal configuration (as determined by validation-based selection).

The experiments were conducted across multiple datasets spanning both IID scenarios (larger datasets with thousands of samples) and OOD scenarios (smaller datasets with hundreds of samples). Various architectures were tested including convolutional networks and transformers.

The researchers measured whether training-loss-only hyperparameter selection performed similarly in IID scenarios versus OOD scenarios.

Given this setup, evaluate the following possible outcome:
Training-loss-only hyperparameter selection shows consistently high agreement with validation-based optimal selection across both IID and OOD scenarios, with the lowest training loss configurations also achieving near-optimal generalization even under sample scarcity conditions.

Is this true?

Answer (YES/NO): NO